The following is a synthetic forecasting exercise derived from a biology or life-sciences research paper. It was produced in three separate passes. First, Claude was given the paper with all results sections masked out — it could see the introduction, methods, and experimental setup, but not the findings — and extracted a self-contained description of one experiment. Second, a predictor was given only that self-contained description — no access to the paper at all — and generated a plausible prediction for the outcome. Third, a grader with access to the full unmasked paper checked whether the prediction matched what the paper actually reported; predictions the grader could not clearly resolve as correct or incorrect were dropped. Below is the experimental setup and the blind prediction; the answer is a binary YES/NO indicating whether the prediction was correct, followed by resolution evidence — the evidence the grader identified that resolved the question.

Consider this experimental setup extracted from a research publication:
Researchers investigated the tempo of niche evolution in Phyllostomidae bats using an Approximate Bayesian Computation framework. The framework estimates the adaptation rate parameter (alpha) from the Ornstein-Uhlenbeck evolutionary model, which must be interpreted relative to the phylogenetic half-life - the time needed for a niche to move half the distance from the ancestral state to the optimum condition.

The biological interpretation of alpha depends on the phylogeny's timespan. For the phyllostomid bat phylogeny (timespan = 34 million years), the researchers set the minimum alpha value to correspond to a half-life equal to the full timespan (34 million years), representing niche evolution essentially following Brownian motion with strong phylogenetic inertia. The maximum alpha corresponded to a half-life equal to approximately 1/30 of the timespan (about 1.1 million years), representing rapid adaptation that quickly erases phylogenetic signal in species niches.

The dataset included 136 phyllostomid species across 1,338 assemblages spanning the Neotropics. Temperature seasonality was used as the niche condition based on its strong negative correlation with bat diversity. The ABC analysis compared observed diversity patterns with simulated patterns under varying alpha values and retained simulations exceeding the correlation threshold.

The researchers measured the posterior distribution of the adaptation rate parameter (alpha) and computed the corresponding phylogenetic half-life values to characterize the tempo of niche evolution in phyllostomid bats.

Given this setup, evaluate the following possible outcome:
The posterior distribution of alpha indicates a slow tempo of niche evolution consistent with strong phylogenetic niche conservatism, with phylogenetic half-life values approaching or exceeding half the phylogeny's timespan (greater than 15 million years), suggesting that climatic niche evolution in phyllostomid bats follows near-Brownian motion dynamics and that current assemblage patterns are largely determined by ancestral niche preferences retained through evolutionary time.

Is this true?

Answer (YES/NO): NO